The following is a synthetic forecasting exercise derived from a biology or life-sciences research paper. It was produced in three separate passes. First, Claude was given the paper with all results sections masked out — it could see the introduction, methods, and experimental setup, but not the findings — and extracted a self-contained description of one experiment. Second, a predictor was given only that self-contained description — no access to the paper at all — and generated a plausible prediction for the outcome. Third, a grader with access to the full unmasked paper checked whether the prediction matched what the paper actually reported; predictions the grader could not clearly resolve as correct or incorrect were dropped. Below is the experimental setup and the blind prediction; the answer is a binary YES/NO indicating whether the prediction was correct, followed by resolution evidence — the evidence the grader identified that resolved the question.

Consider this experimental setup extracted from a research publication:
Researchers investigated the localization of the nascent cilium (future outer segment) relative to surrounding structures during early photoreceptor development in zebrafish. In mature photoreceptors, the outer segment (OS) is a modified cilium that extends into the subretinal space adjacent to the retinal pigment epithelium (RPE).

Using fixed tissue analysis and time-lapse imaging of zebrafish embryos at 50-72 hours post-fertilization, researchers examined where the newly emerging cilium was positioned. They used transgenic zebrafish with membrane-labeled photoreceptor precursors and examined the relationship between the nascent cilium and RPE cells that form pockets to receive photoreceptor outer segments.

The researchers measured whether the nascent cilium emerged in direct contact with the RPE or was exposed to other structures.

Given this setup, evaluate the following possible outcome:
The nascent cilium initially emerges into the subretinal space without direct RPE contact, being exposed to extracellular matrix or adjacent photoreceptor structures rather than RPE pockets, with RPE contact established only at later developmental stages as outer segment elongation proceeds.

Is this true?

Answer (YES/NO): NO